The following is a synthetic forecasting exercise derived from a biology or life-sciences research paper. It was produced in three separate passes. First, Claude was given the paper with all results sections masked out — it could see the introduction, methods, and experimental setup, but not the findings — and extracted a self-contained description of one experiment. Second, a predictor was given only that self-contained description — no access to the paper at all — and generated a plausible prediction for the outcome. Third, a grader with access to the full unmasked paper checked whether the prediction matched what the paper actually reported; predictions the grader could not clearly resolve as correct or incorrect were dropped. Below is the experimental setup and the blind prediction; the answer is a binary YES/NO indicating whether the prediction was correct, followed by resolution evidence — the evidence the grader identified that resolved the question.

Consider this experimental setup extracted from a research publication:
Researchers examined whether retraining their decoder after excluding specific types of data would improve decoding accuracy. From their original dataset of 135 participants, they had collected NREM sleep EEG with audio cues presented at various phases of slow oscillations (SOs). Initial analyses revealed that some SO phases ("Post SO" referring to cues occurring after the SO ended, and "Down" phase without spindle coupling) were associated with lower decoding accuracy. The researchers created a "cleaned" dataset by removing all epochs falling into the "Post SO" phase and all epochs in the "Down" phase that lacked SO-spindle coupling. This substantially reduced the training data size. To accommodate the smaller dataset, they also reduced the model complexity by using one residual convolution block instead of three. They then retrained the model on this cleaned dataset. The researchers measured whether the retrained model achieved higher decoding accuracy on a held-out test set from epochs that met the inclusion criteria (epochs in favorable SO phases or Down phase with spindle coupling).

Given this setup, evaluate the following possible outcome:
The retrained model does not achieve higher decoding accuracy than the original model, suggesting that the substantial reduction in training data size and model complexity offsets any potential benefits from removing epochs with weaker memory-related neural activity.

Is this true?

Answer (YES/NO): NO